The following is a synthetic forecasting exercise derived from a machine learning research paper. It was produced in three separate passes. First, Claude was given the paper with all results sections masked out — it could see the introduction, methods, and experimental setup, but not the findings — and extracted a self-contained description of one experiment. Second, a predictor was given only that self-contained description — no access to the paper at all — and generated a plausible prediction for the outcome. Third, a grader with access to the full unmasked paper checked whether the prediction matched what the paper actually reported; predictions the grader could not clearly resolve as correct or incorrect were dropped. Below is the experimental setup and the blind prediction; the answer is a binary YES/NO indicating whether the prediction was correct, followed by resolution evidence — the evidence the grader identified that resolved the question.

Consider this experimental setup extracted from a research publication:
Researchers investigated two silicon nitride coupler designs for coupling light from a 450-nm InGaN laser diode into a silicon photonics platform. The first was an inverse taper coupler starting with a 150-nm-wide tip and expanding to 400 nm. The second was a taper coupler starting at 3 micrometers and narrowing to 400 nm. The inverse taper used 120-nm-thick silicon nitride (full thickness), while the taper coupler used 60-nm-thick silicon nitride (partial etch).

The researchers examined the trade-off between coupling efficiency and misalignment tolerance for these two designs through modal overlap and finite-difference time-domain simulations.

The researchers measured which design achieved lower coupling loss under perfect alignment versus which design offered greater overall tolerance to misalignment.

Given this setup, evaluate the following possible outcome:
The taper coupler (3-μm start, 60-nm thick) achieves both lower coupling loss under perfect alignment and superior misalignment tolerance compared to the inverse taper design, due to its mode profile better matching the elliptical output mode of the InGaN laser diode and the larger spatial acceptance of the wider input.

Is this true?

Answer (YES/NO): NO